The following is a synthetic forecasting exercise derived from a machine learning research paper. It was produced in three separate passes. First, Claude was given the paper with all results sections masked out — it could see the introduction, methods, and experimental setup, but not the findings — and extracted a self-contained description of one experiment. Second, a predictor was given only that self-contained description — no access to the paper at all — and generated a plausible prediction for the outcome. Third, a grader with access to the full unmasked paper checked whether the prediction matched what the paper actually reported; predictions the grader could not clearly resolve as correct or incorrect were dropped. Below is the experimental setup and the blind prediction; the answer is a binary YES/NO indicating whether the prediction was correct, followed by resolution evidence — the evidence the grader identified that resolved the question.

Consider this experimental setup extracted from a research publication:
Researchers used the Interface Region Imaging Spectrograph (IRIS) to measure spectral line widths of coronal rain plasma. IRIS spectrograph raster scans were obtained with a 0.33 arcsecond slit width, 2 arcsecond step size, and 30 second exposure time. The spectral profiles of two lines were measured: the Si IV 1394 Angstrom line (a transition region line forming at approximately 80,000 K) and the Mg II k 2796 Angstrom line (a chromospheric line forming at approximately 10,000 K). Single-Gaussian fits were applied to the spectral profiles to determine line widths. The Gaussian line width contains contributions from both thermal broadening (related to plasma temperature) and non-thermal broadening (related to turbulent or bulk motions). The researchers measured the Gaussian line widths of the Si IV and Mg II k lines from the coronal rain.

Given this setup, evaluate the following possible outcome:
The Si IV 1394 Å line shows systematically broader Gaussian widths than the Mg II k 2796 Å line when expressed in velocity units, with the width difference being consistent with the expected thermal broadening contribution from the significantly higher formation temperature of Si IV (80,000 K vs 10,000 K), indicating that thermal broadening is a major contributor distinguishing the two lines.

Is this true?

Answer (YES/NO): NO